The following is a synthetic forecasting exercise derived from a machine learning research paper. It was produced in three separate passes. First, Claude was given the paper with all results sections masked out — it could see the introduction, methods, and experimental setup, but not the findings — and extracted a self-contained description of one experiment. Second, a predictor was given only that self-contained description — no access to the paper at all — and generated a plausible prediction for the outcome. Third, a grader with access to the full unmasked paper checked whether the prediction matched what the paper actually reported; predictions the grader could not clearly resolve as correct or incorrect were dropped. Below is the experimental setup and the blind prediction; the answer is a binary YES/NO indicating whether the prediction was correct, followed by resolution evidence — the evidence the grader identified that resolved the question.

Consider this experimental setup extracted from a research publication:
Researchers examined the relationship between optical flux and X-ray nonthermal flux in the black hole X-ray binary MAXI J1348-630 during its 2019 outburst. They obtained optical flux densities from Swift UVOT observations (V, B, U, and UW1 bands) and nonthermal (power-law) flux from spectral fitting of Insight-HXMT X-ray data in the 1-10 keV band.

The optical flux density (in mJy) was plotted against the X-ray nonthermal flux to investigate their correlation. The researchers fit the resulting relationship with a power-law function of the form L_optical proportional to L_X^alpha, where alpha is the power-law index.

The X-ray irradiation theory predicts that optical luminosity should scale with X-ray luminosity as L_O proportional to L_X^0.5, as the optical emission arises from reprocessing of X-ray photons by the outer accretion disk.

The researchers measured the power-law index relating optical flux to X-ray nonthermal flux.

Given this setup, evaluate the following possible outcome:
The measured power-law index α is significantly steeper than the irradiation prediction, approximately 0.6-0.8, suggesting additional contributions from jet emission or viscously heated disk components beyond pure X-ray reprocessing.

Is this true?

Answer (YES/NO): NO